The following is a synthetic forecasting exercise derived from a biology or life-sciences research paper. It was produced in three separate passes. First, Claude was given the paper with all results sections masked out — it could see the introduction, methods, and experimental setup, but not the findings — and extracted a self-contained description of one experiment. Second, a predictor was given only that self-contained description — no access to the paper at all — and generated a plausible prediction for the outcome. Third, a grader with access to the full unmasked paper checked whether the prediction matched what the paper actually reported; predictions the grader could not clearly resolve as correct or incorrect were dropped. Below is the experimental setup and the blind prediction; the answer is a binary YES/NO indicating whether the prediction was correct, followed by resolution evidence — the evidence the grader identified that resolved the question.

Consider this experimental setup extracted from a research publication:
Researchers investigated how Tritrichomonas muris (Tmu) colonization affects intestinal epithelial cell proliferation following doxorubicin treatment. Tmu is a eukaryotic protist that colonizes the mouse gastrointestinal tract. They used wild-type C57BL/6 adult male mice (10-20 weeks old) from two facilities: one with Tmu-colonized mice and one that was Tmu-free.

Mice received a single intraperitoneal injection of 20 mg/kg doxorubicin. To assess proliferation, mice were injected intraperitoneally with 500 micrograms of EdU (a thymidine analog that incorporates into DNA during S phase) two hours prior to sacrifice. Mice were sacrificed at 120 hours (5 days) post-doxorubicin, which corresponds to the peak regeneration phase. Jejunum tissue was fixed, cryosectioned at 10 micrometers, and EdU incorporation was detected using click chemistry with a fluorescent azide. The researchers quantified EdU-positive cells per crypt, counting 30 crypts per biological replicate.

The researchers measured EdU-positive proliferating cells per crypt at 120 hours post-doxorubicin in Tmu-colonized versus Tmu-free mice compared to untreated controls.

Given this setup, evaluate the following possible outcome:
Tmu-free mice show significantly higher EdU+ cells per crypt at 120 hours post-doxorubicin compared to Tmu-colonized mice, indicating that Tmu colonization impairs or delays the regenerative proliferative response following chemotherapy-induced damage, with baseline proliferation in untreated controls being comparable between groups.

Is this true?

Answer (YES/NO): NO